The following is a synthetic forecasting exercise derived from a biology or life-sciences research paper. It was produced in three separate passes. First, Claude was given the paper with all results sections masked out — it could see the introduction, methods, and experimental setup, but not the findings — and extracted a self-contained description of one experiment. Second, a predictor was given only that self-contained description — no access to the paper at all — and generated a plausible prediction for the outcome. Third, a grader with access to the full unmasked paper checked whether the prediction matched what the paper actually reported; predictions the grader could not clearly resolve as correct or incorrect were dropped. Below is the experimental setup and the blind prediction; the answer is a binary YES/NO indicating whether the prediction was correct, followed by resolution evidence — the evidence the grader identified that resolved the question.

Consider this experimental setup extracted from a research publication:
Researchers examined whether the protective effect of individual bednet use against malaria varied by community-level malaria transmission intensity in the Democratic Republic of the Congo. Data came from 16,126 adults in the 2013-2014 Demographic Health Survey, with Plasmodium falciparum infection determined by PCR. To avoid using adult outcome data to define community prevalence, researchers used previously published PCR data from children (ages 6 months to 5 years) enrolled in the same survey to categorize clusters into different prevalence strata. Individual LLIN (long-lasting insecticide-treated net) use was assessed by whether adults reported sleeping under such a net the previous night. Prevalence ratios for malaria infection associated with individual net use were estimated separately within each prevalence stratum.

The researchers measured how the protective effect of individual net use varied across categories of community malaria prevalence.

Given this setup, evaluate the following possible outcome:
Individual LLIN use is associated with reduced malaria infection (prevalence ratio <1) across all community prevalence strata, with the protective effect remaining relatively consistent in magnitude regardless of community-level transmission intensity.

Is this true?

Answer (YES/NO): NO